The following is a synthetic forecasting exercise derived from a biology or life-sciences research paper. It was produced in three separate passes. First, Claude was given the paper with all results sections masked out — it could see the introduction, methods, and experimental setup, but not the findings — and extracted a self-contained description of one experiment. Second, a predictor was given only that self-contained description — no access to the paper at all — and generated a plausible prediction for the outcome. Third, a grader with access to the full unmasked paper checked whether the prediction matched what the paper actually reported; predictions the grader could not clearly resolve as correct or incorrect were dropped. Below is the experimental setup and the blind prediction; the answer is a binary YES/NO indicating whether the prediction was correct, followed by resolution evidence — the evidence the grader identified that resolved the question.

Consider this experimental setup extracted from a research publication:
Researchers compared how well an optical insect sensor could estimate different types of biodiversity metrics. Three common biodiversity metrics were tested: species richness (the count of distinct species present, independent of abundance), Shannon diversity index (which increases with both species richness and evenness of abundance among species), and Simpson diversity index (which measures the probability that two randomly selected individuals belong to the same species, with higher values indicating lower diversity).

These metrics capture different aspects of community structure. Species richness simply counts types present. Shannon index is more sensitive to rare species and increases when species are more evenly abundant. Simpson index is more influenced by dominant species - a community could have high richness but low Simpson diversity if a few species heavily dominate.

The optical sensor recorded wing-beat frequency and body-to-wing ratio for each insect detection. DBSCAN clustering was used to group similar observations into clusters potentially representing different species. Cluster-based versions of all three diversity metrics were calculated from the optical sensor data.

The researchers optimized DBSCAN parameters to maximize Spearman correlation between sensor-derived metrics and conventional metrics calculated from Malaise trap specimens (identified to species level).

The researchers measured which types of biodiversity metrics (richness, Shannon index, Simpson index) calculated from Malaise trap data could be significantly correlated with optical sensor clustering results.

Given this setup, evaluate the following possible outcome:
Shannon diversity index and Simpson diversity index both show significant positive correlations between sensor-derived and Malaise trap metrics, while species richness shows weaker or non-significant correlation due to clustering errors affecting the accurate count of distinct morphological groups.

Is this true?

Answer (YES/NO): NO